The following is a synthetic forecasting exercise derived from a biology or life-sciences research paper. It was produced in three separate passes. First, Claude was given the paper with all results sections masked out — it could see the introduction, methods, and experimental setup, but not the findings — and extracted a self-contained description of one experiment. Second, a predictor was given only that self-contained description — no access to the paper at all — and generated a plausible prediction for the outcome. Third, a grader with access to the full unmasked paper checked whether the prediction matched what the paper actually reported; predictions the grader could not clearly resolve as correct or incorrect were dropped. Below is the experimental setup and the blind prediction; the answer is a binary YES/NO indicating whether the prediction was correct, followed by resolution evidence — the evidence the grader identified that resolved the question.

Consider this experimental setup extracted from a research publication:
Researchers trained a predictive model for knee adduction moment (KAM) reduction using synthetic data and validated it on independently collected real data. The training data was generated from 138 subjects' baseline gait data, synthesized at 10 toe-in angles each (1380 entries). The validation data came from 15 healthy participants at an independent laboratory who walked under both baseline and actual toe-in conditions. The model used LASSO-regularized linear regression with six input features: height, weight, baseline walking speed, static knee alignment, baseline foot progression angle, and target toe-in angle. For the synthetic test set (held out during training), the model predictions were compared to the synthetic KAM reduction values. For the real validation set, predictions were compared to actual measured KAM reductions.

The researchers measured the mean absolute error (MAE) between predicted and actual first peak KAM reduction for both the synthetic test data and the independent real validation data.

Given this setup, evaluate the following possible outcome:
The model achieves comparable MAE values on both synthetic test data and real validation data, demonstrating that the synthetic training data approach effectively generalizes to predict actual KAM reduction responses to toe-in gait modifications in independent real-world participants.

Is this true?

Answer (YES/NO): NO